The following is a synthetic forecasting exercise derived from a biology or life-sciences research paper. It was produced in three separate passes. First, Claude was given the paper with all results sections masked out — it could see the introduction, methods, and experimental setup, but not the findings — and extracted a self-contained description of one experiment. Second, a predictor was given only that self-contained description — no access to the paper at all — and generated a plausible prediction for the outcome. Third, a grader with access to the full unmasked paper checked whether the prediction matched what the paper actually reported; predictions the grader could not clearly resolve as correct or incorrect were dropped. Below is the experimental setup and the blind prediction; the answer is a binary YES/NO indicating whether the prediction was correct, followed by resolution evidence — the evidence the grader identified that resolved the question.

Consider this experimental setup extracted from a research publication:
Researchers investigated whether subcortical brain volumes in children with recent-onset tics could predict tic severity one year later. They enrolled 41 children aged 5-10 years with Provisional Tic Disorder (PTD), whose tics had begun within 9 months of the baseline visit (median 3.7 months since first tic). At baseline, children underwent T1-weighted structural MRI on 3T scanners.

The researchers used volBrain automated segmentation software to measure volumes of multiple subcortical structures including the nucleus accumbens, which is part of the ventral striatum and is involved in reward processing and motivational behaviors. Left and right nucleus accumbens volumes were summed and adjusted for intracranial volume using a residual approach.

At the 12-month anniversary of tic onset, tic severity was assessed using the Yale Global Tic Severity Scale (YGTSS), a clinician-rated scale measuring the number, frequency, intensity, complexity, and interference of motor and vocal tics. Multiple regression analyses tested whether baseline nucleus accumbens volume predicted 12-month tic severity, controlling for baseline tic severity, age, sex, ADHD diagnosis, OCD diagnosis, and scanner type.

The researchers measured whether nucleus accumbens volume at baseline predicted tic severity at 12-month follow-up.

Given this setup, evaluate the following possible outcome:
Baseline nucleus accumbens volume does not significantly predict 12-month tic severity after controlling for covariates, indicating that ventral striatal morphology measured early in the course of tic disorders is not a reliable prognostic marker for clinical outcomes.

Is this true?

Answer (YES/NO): YES